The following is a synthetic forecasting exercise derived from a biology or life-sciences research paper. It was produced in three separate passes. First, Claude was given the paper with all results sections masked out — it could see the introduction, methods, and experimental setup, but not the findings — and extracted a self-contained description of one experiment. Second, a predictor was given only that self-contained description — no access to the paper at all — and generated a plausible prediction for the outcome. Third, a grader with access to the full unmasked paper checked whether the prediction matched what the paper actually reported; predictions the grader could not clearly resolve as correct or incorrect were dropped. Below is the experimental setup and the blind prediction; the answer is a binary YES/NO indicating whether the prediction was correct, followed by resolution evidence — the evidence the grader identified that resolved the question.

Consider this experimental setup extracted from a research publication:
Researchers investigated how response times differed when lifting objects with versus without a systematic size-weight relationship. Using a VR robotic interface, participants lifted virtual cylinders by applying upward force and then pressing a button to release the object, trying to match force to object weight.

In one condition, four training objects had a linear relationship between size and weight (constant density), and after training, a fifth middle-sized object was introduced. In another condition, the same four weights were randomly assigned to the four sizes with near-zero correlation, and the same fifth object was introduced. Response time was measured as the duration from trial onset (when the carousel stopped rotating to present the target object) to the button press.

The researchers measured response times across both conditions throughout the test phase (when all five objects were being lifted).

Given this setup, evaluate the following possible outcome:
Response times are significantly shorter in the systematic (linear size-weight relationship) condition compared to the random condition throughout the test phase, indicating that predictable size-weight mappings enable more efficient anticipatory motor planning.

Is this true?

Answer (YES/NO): YES